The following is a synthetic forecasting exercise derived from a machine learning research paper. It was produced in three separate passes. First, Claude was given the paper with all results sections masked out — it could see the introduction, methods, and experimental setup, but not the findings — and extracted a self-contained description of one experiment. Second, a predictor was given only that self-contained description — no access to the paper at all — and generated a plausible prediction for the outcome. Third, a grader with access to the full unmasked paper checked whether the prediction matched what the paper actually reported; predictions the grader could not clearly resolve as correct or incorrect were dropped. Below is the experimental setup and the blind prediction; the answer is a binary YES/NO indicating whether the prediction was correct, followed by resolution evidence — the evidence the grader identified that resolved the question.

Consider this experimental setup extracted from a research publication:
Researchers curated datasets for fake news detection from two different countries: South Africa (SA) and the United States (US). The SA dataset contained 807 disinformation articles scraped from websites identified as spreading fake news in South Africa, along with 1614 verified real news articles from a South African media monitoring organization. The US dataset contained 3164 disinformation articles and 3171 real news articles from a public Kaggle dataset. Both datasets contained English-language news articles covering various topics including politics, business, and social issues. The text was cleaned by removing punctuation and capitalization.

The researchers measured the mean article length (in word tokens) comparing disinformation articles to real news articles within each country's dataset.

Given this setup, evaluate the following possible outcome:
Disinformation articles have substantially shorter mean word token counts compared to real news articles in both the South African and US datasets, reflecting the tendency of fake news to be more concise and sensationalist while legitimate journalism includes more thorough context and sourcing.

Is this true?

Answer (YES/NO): YES